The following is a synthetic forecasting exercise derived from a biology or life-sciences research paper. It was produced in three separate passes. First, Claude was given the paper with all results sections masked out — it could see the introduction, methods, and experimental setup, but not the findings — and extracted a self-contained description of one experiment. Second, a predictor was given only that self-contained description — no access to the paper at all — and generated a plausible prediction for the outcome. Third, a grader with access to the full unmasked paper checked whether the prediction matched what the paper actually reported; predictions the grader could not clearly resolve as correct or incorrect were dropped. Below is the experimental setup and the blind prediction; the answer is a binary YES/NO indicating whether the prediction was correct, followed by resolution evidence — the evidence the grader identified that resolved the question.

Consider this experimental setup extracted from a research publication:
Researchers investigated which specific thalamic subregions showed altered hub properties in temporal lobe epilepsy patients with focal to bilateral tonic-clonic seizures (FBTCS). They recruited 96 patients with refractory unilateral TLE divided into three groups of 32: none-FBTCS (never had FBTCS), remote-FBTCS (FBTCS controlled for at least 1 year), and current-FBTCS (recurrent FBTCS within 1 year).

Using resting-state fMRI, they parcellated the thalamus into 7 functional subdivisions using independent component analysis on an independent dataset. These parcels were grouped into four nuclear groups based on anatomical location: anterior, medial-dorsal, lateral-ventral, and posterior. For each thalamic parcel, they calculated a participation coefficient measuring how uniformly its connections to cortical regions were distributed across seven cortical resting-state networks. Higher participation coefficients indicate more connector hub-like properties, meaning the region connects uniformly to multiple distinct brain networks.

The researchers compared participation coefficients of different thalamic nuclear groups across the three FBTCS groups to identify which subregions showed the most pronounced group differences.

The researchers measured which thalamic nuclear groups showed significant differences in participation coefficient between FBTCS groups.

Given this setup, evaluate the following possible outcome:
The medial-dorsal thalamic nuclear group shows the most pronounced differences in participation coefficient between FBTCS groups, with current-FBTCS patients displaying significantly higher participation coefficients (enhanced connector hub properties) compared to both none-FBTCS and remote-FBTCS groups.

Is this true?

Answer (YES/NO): NO